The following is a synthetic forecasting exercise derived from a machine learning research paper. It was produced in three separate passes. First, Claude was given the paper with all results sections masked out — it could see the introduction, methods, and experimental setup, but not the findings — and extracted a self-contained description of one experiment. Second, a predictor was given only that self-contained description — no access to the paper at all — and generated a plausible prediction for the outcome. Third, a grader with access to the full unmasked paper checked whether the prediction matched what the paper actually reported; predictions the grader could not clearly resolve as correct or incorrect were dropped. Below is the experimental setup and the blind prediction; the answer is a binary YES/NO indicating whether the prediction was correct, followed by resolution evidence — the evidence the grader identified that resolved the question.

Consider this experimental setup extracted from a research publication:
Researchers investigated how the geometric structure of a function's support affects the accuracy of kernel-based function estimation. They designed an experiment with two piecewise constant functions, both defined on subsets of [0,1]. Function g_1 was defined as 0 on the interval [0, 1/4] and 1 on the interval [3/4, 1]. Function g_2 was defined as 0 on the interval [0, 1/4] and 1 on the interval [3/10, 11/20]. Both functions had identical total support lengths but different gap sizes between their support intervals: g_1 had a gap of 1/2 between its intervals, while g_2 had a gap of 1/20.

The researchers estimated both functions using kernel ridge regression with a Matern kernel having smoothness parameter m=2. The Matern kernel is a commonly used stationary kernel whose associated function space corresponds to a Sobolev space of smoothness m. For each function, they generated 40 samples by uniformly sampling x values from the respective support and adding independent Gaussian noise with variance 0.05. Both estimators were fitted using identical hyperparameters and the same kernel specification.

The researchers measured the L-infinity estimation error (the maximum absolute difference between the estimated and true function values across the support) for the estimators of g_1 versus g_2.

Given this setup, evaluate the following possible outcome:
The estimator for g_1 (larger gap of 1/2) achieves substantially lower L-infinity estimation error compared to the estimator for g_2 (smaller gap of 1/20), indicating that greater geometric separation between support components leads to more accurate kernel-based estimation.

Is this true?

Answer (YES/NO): YES